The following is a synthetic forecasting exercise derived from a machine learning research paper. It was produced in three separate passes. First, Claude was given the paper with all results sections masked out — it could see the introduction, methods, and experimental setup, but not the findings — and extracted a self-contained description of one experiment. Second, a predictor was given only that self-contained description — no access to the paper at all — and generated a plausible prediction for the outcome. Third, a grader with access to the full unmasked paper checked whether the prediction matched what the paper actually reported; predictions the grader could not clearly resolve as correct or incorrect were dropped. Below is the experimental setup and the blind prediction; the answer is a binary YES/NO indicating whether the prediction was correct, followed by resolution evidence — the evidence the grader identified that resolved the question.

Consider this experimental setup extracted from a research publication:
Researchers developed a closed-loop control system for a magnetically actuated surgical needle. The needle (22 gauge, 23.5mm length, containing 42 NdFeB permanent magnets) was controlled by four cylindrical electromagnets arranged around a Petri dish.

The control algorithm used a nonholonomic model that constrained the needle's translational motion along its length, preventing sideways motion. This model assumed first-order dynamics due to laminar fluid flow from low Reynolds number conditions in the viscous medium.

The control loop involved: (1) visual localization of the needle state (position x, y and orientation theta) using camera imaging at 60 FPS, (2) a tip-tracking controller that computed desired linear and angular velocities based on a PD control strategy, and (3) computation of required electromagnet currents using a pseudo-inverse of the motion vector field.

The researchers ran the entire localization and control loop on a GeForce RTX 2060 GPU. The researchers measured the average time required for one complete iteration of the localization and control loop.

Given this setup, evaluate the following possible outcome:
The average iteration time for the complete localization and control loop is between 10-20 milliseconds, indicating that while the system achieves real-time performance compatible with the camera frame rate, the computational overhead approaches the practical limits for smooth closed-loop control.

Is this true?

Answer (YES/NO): NO